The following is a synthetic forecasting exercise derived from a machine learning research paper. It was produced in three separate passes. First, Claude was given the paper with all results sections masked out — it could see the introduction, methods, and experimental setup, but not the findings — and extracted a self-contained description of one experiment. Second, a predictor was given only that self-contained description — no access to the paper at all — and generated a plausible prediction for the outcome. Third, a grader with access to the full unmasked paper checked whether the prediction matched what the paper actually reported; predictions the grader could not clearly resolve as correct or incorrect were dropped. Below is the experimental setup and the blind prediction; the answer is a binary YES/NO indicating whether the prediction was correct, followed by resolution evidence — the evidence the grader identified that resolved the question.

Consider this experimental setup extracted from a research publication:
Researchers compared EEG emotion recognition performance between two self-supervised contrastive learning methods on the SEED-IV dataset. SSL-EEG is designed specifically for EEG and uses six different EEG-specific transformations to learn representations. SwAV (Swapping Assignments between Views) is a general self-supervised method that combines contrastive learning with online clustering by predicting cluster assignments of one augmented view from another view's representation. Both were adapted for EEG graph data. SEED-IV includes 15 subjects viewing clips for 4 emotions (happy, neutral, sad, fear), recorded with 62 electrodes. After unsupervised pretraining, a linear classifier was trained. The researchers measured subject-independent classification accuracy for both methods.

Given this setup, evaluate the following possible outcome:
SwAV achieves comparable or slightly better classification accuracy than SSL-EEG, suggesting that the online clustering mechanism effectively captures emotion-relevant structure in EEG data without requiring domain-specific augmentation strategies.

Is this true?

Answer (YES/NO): NO